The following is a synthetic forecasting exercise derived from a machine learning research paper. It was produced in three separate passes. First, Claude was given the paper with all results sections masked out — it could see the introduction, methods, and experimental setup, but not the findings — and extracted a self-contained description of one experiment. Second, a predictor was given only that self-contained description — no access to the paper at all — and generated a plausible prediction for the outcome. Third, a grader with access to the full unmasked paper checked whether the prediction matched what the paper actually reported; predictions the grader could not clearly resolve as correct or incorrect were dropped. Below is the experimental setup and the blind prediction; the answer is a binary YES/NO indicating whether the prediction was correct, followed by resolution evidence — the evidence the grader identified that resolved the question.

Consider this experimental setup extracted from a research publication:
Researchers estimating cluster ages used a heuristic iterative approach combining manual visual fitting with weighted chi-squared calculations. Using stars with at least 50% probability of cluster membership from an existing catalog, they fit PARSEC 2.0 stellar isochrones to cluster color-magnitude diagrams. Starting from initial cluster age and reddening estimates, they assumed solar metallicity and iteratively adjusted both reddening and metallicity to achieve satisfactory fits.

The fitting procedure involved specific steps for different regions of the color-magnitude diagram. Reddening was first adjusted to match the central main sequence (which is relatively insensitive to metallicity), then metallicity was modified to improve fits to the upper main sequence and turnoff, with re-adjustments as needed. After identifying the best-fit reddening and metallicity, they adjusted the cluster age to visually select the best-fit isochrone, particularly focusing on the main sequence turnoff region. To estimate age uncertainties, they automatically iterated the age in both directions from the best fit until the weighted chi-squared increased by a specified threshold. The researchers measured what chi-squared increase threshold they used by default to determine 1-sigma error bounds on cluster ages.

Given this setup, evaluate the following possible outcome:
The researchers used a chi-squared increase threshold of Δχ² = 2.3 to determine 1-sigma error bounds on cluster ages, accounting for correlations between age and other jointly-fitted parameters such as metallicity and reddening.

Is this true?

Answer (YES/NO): NO